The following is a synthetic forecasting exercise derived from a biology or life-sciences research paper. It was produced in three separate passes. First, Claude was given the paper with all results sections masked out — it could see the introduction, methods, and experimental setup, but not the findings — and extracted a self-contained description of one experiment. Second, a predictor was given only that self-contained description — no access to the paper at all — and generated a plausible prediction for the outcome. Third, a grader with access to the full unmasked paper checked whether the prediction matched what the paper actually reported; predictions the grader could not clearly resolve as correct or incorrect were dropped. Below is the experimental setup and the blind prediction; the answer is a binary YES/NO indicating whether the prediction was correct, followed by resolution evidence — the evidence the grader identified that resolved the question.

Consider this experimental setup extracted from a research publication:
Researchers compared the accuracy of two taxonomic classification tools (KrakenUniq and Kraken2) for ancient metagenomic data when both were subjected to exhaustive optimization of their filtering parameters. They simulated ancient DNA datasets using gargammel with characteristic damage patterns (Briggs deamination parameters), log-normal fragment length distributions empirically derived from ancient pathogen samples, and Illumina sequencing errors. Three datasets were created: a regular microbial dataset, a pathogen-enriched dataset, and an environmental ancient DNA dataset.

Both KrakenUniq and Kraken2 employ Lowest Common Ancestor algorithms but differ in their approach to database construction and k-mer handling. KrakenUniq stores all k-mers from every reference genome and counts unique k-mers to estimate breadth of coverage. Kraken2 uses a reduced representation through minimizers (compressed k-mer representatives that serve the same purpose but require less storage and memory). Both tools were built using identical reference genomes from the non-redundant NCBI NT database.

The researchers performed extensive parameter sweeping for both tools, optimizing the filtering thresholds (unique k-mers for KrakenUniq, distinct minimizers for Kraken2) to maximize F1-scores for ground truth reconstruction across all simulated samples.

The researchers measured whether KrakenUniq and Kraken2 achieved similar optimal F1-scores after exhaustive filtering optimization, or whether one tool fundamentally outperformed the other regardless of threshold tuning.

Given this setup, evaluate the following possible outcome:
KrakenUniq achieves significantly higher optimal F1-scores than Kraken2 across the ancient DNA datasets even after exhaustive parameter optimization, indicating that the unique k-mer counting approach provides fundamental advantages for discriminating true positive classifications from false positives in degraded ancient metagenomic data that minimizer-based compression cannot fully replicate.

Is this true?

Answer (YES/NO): NO